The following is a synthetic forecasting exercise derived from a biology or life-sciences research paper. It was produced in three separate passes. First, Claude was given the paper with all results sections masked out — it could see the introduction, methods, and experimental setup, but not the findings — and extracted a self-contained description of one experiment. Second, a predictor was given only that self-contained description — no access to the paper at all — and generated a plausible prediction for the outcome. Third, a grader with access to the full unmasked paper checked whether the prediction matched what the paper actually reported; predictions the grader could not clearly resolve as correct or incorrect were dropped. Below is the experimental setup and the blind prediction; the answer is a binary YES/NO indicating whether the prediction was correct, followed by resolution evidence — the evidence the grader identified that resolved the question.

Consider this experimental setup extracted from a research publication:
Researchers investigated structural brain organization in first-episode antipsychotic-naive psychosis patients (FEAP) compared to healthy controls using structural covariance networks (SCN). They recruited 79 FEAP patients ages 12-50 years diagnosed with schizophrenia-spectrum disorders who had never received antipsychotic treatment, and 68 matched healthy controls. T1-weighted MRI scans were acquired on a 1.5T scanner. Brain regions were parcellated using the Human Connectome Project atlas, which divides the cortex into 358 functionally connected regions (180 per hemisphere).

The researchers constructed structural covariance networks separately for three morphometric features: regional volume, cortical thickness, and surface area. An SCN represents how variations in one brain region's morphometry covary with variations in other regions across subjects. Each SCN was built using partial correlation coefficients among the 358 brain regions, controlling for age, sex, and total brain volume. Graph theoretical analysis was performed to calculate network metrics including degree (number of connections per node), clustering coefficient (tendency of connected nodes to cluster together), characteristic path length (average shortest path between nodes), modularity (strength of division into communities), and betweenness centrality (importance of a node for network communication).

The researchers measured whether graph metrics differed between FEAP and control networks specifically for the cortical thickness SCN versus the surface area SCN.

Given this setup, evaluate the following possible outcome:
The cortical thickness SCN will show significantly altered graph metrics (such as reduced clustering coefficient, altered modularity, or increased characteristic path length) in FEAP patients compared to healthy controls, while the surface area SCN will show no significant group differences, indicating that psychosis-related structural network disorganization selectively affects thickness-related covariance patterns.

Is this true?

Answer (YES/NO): NO